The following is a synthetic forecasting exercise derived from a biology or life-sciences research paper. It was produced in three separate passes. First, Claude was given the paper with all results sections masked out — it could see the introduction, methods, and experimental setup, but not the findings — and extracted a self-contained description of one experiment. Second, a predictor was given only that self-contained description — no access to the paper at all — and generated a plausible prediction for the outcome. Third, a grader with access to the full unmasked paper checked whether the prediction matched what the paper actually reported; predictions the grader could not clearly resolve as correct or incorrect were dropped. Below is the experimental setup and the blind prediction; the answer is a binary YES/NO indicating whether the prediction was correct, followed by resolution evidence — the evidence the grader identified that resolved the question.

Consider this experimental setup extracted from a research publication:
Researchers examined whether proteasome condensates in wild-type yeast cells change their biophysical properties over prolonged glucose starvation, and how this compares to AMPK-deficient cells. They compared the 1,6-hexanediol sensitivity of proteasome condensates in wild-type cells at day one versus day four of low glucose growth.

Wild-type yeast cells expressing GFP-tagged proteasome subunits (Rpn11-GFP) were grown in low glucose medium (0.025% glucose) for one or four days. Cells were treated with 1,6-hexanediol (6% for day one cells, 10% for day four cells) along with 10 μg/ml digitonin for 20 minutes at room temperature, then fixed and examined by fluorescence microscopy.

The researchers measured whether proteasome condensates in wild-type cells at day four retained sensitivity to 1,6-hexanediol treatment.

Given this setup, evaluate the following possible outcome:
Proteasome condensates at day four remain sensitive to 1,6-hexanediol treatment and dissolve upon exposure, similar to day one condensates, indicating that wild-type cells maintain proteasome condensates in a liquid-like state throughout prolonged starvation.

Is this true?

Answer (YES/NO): NO